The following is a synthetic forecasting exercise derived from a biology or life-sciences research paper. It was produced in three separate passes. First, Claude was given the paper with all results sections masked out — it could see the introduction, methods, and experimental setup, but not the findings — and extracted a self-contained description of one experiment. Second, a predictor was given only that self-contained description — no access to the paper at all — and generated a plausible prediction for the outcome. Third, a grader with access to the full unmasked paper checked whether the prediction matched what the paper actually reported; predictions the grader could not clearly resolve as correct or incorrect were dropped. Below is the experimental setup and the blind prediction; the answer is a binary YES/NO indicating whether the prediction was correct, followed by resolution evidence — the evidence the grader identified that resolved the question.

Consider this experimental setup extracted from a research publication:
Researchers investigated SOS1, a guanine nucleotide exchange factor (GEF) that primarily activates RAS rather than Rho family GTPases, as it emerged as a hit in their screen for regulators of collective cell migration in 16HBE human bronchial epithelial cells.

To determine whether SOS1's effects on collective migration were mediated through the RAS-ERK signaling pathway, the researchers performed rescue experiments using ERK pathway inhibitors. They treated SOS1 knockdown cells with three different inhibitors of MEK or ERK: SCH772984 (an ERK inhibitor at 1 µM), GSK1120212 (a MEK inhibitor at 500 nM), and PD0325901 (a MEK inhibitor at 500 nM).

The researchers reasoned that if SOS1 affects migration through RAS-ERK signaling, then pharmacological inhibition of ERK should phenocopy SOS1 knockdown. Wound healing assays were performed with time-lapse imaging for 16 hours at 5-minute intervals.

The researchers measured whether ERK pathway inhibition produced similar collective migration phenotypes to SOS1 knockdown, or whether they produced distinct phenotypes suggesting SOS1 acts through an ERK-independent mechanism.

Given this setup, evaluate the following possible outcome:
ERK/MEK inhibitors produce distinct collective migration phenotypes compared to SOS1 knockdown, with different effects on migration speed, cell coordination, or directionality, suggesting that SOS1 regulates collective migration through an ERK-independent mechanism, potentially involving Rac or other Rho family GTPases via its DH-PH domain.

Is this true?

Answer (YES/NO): NO